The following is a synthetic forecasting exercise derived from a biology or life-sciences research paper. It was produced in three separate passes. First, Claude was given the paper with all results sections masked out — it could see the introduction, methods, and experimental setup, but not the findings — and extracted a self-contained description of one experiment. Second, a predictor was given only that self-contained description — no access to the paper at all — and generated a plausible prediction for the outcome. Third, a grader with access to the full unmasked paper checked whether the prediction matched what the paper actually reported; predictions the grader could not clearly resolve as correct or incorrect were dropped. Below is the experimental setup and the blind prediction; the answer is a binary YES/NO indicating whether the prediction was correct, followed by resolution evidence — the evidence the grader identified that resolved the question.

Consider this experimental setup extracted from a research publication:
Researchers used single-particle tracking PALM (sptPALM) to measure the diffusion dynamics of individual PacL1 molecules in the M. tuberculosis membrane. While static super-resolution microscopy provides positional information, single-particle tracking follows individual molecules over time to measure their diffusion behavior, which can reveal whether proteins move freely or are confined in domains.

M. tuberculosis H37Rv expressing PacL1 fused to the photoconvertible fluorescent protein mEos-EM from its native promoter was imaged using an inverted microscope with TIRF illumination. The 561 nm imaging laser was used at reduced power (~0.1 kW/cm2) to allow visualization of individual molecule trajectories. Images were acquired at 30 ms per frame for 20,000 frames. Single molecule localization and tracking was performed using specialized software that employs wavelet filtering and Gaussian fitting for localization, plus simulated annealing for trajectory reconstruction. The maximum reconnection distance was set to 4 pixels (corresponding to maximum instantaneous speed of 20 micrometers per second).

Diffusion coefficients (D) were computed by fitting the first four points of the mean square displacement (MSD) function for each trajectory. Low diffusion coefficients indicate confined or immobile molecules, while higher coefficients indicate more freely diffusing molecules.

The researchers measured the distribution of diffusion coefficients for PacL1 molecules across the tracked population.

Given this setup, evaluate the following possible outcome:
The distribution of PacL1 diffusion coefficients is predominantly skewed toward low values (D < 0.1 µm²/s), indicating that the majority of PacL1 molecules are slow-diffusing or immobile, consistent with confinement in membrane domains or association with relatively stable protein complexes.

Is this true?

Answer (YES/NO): YES